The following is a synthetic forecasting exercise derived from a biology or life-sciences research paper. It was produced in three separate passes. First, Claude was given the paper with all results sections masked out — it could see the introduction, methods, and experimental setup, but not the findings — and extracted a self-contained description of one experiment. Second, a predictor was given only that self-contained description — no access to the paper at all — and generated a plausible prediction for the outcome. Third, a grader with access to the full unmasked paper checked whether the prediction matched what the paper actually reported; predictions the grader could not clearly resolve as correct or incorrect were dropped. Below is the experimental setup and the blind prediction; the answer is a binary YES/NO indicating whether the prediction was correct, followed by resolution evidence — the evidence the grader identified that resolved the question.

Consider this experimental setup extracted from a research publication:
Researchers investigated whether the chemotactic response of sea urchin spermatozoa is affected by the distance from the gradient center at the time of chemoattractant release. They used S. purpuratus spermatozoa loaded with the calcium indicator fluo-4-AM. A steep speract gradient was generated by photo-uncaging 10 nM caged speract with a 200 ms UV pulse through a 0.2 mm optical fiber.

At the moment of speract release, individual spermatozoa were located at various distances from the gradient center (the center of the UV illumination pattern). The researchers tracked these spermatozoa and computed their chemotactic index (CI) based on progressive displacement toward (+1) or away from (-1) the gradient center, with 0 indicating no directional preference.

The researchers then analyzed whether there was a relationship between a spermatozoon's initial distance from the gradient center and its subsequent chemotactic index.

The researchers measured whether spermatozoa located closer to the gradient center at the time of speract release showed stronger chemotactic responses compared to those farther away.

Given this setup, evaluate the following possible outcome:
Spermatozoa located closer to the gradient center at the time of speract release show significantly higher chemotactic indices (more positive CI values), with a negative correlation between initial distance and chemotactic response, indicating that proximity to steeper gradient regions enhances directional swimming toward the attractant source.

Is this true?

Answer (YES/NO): NO